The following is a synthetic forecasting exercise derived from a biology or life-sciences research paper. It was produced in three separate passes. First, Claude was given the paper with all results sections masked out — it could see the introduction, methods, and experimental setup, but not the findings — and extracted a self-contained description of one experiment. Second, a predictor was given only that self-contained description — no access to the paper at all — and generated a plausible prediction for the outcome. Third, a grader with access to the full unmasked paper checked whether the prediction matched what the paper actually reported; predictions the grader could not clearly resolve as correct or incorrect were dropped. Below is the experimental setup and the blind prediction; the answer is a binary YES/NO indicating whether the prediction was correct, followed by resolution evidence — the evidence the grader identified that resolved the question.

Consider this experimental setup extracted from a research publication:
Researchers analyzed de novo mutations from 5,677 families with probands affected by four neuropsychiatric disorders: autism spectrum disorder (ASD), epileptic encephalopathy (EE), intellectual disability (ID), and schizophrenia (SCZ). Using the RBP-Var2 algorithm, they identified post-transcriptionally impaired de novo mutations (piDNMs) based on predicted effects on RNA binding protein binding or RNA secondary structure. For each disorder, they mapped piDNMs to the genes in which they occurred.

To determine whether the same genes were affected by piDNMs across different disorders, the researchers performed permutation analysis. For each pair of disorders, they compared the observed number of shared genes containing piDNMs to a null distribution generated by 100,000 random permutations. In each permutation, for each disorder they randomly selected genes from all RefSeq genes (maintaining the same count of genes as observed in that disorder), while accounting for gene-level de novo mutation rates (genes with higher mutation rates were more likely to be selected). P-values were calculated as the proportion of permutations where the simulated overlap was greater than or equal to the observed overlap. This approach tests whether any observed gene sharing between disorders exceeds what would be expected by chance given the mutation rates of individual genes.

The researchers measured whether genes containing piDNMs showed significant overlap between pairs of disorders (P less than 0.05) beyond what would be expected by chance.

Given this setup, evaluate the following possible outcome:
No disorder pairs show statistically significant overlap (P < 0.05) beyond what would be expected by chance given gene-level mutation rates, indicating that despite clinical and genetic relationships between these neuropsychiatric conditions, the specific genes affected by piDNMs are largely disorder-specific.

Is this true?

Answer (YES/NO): NO